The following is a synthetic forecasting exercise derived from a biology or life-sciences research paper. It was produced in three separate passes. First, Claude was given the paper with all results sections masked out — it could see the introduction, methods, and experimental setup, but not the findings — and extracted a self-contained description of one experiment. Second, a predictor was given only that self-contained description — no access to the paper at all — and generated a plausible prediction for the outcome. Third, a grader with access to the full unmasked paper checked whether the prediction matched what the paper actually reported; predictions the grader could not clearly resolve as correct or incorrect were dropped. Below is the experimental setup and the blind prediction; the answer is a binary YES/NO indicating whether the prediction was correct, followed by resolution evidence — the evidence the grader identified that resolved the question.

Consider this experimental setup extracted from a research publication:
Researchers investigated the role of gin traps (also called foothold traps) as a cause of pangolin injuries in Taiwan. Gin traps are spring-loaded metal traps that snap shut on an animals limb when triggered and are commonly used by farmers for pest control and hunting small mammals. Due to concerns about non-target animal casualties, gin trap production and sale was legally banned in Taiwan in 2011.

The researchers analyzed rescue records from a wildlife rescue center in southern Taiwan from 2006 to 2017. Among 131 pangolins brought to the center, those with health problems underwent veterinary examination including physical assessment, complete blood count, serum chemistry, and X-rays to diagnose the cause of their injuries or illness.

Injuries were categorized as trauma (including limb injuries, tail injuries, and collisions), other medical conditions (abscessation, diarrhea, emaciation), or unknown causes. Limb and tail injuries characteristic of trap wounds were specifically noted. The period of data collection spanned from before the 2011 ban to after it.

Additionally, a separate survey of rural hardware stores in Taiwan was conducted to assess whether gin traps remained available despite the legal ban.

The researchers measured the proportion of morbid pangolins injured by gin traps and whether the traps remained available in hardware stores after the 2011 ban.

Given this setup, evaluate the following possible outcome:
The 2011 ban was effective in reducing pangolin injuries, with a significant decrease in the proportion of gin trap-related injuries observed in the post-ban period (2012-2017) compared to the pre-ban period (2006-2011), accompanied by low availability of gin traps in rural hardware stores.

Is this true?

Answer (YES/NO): NO